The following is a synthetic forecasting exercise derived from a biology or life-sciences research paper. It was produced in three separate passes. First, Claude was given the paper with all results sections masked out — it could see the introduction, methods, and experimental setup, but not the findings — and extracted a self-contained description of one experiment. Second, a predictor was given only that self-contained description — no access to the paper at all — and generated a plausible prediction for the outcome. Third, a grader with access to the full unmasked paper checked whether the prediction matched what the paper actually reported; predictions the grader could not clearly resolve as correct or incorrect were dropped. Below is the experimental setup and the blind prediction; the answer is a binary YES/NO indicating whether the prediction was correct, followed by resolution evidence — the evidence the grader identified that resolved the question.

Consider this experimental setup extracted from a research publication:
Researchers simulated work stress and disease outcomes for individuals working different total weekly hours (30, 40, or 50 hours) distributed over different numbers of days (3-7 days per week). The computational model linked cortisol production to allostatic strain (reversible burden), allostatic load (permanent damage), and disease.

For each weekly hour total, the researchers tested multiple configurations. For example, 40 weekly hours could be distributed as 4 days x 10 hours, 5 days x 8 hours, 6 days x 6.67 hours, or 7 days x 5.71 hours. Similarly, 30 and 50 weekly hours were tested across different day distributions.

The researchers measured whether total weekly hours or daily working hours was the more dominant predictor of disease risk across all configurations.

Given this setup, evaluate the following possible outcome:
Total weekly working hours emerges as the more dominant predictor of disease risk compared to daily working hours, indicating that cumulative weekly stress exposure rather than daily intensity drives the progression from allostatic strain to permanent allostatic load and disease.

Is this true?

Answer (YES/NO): NO